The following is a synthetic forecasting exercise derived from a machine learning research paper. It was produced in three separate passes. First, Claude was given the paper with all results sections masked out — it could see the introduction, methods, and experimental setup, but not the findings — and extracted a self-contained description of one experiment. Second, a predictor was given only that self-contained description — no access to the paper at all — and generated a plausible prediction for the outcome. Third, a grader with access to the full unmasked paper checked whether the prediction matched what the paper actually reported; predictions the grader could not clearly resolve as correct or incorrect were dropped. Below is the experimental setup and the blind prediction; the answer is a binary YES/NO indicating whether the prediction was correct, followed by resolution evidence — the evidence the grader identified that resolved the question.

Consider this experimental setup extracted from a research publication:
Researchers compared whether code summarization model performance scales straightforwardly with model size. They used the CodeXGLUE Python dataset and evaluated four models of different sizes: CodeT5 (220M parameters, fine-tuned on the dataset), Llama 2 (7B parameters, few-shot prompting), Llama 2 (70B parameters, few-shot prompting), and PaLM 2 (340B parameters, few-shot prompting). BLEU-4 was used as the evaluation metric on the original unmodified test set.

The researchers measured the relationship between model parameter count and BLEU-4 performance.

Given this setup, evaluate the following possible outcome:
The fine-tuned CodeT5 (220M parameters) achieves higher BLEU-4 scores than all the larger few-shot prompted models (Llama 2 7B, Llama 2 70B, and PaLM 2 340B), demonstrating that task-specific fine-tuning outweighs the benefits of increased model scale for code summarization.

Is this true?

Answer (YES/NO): NO